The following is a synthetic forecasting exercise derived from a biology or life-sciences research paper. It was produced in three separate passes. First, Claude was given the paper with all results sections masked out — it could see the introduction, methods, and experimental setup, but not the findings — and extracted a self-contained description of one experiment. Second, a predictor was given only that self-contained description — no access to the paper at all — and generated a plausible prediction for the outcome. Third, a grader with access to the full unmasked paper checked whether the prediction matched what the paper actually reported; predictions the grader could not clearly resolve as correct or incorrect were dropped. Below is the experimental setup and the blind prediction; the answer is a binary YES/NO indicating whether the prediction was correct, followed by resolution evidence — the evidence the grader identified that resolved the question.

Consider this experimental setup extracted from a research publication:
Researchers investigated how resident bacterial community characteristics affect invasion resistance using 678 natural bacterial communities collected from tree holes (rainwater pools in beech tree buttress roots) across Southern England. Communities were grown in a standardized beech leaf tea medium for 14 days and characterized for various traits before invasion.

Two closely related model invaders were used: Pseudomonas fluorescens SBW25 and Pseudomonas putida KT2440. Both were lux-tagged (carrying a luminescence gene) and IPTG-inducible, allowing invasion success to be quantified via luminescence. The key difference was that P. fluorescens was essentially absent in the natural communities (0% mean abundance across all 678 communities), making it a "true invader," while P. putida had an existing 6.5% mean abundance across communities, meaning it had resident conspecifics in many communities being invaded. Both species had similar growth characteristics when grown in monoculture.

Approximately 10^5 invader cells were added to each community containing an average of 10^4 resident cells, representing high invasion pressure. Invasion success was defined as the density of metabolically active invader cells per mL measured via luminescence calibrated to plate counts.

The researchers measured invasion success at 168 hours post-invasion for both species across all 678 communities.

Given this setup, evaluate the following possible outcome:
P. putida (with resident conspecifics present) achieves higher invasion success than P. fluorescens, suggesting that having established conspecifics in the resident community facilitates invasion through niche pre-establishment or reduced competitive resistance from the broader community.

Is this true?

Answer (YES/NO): NO